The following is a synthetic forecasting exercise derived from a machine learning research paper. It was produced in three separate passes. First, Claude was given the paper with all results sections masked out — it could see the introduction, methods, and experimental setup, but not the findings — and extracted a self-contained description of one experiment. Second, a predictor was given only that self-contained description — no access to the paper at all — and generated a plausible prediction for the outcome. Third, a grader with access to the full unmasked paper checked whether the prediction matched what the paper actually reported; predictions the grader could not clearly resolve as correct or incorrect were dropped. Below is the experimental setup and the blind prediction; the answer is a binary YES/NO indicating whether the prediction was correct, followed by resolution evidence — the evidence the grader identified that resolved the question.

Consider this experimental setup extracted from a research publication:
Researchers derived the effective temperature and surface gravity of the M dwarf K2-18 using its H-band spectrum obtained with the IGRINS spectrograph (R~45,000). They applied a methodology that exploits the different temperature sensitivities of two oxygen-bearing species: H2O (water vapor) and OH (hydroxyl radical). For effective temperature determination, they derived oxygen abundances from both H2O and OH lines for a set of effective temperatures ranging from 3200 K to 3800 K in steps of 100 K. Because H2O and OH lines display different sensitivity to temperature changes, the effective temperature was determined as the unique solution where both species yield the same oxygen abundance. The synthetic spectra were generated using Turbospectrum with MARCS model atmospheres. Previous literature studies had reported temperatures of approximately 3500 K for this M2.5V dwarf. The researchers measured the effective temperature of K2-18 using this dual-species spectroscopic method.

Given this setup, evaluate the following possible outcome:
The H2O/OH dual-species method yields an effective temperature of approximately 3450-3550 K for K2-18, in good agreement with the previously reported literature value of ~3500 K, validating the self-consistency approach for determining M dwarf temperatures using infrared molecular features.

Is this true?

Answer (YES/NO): YES